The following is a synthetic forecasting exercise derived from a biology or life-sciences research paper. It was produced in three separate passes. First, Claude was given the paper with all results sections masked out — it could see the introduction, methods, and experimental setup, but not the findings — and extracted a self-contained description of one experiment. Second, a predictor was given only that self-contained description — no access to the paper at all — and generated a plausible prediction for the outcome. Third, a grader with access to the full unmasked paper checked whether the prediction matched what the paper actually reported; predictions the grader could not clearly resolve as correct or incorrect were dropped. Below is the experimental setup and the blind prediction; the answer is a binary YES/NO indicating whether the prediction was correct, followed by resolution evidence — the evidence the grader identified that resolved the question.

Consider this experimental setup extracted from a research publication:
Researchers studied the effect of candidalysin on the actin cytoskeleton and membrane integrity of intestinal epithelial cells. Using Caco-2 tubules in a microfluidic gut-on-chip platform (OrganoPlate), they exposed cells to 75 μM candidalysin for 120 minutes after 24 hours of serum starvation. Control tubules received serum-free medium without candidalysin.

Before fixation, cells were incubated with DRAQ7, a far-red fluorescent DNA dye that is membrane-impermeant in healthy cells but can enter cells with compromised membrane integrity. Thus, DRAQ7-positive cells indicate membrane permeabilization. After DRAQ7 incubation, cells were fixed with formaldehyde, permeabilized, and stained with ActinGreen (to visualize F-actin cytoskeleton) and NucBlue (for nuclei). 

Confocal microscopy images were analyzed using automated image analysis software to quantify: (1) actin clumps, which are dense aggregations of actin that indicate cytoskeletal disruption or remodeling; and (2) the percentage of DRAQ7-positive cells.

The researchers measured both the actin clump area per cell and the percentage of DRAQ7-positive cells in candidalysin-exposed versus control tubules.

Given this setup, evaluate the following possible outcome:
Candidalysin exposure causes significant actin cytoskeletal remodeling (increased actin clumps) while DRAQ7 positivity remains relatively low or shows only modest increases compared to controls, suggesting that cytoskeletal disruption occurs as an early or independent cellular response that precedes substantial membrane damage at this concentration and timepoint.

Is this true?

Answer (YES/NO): NO